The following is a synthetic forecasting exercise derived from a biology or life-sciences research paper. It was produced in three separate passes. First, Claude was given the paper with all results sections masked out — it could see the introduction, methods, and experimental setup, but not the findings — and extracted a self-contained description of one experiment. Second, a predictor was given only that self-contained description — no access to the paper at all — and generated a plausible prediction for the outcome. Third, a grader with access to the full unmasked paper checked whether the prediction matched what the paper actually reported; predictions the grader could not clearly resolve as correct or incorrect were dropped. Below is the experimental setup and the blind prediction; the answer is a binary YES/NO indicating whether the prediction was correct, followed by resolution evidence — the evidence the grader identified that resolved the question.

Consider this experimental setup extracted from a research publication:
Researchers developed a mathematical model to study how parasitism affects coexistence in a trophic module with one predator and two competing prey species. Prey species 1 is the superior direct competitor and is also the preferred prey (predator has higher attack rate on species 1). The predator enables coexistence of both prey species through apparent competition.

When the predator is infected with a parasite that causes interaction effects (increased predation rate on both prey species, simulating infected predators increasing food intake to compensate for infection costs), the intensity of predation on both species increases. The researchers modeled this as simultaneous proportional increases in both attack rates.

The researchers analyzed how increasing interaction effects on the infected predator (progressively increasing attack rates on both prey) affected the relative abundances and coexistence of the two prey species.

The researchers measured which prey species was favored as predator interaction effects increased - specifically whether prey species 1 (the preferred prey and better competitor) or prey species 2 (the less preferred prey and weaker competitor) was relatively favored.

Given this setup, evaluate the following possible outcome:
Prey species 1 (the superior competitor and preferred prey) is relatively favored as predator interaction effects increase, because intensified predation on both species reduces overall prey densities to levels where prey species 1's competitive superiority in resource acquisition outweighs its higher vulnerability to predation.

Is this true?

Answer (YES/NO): NO